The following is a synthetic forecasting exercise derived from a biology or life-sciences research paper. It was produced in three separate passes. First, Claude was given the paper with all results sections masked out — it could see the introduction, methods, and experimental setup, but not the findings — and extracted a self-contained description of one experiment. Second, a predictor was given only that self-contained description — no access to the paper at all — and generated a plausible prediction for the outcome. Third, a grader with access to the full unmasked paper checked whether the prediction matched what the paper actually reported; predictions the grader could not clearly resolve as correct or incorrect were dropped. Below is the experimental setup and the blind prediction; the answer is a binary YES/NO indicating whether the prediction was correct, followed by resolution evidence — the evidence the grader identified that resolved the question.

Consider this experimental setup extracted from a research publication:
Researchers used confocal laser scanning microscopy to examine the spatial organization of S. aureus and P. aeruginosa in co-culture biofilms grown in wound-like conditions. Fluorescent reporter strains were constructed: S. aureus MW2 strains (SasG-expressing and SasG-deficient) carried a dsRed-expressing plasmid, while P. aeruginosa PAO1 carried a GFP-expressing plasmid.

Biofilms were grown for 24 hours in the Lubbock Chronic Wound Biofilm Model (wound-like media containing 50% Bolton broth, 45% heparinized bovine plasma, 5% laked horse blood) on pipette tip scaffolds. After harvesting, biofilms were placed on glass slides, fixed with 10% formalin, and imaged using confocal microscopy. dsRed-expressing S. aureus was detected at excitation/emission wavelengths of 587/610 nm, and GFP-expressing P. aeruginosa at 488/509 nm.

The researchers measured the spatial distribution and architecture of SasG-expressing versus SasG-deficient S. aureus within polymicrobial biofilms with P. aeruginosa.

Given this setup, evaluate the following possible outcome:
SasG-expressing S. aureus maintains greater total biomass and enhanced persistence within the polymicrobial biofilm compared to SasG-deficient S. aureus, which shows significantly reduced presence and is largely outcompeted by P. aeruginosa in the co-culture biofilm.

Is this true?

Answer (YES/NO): YES